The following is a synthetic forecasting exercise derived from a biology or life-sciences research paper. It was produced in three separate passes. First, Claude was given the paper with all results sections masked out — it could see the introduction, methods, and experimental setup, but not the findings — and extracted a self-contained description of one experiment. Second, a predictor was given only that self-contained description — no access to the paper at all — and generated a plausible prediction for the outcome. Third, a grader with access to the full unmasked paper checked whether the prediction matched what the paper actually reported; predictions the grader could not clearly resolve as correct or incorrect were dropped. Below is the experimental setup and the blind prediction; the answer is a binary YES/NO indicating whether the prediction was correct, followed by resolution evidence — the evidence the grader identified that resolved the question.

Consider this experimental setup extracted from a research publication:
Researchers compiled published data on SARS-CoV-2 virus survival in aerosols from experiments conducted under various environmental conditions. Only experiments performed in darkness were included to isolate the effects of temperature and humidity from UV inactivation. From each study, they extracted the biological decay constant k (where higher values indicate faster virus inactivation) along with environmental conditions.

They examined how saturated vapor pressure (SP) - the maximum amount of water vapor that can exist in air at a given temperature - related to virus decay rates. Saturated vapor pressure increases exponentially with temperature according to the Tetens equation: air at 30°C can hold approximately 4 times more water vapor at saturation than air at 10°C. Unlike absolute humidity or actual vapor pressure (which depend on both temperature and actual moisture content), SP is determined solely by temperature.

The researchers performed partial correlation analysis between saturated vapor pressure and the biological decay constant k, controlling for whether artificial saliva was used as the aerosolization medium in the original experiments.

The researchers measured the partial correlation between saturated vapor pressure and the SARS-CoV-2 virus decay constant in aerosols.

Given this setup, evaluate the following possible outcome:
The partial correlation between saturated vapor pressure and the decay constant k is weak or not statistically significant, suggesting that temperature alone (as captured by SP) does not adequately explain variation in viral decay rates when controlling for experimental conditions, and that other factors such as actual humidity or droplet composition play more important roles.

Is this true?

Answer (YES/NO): NO